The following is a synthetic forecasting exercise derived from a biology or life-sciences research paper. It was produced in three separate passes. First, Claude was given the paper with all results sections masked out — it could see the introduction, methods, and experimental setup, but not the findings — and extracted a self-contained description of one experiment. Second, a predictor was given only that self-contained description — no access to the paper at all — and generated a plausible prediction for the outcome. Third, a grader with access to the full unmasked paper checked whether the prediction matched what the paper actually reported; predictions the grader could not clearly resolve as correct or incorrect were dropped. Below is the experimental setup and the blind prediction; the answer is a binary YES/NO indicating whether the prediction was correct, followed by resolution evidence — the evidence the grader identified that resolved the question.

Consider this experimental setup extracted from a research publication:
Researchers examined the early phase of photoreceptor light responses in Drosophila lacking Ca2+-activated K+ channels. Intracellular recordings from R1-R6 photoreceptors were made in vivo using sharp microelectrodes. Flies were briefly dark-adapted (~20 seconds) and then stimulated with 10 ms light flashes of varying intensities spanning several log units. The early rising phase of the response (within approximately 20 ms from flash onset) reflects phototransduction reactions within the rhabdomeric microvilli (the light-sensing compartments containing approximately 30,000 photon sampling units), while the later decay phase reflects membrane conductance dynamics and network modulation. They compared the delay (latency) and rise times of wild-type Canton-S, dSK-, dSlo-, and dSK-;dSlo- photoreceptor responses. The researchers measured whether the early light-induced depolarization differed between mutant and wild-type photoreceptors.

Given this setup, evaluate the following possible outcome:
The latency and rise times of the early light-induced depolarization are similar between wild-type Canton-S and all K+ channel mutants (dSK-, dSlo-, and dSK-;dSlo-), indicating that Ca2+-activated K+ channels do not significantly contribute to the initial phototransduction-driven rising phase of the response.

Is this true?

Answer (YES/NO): YES